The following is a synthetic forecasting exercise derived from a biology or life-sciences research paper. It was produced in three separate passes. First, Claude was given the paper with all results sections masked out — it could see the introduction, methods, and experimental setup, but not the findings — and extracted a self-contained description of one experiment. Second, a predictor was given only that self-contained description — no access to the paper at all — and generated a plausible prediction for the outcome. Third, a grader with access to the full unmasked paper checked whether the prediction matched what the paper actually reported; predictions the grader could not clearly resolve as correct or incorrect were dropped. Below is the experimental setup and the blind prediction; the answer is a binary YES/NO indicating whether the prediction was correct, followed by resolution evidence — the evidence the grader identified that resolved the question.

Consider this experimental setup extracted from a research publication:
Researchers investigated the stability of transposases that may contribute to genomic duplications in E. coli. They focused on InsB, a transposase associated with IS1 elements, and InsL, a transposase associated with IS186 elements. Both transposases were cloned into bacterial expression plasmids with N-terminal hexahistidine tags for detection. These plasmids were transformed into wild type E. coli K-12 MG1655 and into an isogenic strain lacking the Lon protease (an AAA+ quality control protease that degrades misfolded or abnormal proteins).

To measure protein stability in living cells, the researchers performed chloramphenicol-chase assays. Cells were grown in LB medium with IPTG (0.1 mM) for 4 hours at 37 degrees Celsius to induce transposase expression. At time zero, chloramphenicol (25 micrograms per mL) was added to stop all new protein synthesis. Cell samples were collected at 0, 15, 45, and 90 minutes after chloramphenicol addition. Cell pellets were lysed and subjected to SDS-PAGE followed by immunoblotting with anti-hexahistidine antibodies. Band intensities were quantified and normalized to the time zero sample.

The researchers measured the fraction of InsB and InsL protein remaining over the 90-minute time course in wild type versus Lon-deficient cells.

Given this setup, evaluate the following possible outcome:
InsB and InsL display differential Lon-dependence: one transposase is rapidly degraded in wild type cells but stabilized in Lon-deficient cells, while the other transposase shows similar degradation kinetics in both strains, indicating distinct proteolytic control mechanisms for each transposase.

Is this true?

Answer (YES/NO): NO